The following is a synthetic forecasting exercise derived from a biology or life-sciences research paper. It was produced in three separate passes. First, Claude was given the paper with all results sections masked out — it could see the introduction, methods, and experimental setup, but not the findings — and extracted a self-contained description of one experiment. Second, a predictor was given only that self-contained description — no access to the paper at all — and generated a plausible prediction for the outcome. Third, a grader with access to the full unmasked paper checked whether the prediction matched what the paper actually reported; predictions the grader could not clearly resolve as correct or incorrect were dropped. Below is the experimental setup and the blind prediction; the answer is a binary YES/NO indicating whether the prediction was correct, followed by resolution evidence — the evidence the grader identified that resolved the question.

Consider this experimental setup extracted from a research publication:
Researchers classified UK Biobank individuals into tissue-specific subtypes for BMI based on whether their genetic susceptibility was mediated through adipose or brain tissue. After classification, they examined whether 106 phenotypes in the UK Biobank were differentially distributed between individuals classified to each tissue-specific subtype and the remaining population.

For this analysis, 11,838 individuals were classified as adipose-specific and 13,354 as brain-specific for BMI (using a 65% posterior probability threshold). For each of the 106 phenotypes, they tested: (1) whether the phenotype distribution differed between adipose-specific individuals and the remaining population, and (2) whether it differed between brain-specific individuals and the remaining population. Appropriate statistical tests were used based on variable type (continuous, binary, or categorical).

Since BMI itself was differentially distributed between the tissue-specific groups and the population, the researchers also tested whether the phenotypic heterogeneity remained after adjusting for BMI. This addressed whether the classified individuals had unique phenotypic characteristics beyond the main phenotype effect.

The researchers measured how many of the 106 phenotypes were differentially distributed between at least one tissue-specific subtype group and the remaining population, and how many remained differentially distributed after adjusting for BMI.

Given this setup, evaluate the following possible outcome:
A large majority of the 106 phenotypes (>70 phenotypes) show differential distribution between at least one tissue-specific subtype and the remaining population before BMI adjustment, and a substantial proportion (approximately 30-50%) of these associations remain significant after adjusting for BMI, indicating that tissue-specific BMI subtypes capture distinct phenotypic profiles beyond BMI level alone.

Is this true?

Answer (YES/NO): NO